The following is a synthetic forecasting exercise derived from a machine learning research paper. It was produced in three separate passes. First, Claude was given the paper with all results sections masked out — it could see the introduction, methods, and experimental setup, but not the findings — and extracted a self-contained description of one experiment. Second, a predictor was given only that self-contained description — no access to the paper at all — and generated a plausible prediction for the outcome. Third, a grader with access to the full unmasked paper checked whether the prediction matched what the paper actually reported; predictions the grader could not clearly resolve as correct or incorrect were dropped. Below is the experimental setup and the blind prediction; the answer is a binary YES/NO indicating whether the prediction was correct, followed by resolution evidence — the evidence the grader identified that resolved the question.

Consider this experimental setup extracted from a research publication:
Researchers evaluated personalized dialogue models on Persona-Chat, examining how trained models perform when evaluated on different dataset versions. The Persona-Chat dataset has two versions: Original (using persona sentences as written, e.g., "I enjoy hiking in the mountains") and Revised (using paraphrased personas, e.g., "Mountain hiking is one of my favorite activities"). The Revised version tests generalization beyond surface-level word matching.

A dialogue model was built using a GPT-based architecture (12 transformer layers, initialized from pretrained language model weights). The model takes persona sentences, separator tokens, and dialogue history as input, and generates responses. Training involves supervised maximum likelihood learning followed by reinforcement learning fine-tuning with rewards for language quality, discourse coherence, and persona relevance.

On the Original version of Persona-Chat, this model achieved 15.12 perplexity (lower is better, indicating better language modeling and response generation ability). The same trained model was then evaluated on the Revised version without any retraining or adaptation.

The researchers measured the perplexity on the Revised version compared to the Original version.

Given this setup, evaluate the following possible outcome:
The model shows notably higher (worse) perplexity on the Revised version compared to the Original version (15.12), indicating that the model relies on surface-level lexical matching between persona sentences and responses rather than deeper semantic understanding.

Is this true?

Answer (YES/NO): YES